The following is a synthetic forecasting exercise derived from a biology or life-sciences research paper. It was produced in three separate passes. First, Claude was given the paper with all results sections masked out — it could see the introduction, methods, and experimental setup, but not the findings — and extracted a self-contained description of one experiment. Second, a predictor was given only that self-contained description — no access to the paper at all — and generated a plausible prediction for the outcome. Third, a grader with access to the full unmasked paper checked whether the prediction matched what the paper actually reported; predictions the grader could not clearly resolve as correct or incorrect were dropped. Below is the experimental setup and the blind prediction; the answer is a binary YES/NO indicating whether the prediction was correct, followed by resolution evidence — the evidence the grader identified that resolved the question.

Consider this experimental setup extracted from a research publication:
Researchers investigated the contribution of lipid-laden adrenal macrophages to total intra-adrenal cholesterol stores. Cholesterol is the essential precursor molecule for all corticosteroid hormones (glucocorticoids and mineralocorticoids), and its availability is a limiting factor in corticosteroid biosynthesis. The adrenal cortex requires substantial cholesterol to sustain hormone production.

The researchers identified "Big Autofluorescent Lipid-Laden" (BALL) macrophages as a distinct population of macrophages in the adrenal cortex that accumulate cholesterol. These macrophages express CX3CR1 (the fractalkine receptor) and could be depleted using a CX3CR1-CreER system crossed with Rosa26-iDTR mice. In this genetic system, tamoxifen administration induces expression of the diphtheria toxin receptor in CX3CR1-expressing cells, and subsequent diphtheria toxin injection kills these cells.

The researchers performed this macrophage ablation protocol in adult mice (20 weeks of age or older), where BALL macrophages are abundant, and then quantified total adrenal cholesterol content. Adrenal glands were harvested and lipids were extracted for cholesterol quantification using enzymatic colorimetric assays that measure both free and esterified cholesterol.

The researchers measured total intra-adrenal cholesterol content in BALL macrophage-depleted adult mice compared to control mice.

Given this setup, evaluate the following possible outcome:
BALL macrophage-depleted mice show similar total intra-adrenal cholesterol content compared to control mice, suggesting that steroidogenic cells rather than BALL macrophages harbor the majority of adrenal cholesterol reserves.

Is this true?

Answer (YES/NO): NO